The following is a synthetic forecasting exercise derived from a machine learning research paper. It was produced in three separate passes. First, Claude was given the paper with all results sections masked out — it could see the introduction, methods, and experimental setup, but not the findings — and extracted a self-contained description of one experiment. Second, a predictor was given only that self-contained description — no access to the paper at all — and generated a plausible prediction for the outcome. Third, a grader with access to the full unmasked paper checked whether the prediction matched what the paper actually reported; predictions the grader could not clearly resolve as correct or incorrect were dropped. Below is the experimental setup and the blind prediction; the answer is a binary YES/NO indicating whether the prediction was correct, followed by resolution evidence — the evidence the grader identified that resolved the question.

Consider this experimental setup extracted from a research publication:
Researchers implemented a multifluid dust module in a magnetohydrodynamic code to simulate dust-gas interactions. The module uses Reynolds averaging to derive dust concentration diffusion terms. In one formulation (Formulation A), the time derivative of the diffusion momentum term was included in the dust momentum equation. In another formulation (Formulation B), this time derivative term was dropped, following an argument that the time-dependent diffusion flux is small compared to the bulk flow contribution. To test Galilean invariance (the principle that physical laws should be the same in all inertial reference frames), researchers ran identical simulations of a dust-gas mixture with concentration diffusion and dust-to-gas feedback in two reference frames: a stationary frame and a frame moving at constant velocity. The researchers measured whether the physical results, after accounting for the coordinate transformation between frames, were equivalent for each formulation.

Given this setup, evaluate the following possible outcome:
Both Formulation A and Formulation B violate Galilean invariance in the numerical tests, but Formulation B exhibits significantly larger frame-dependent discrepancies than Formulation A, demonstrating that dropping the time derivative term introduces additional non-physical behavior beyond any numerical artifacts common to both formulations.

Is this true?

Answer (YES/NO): NO